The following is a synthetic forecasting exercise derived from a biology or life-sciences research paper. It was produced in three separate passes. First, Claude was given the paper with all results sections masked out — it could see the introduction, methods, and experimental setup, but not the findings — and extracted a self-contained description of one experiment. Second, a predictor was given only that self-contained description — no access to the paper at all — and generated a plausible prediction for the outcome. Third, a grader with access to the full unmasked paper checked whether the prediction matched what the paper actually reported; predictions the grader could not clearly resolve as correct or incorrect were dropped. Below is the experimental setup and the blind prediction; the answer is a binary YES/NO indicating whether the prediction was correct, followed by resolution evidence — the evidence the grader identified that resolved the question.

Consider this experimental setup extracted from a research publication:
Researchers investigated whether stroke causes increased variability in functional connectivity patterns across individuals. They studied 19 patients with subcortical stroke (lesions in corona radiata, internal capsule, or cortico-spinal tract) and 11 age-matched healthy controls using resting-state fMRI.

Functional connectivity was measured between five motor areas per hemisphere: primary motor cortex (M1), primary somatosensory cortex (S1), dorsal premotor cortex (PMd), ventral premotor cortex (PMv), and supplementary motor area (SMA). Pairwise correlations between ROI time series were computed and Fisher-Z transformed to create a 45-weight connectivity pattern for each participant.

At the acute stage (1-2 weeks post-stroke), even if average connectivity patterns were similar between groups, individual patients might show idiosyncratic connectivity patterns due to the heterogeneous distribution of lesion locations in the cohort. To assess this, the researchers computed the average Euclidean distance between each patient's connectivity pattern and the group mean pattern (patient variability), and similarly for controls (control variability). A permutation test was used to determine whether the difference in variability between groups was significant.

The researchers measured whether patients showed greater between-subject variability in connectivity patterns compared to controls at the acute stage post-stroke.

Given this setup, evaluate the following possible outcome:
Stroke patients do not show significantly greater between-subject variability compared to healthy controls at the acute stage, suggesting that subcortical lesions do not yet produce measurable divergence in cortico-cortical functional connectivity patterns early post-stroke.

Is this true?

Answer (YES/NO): NO